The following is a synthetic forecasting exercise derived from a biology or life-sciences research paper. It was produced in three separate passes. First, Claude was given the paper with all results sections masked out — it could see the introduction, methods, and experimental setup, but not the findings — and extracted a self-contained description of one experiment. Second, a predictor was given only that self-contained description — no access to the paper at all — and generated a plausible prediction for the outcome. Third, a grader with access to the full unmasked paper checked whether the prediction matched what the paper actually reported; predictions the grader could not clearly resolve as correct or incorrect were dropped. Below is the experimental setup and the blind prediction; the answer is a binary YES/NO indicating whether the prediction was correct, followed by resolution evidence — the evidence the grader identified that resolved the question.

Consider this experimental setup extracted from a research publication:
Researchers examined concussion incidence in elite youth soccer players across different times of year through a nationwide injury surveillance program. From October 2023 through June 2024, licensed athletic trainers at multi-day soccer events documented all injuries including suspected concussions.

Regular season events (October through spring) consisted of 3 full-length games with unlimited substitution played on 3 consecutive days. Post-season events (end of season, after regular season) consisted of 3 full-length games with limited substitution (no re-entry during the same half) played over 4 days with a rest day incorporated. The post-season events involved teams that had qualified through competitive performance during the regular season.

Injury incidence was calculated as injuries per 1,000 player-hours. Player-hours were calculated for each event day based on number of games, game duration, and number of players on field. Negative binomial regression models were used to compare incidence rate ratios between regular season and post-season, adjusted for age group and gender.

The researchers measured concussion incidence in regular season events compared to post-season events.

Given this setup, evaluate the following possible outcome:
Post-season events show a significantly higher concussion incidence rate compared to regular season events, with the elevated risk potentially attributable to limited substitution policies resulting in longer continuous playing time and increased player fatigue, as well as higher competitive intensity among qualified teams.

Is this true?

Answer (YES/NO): NO